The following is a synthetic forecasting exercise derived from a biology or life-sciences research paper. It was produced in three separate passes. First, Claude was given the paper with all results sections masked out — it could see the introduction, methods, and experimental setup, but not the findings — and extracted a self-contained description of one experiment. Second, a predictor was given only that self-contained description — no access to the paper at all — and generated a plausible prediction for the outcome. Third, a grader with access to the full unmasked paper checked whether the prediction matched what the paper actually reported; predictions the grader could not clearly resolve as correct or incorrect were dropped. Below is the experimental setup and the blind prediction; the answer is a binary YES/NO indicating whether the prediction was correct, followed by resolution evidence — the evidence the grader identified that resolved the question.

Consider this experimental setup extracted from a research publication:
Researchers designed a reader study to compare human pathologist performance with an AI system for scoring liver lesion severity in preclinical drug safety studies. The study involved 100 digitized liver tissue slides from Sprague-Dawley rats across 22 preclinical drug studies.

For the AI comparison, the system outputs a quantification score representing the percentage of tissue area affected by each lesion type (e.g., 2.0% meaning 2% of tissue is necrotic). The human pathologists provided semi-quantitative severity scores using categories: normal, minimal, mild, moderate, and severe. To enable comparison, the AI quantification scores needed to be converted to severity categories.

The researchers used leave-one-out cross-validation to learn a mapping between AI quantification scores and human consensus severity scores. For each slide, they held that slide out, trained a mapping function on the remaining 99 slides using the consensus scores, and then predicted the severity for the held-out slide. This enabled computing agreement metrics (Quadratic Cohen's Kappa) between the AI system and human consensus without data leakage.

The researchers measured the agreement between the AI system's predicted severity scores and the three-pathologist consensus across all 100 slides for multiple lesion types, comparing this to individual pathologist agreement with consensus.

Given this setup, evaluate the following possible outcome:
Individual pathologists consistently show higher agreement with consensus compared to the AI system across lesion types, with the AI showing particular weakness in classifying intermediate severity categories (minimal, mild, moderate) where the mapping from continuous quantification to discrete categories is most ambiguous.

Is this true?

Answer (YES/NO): NO